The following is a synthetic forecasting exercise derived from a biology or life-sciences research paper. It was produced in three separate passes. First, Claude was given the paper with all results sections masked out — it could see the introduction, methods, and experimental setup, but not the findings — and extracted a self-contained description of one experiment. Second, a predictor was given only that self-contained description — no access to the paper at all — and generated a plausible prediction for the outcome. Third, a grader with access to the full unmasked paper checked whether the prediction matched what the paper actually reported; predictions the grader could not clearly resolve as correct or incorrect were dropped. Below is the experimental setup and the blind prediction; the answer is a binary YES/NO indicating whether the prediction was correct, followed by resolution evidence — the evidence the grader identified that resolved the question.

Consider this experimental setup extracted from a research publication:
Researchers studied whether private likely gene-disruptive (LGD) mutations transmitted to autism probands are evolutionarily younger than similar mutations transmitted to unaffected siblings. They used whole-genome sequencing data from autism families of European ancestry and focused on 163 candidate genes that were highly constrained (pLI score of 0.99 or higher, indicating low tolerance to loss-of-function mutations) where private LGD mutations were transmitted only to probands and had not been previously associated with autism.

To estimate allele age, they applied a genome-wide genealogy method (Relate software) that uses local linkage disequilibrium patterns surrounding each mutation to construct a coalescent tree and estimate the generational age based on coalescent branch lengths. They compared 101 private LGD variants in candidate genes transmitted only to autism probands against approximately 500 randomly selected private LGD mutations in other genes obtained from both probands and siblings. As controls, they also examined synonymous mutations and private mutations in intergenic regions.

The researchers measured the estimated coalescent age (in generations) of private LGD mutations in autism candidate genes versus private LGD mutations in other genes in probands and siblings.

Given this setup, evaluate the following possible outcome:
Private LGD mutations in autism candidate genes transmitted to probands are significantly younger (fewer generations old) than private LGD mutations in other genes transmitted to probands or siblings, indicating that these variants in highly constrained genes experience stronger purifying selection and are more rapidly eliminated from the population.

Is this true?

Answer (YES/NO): YES